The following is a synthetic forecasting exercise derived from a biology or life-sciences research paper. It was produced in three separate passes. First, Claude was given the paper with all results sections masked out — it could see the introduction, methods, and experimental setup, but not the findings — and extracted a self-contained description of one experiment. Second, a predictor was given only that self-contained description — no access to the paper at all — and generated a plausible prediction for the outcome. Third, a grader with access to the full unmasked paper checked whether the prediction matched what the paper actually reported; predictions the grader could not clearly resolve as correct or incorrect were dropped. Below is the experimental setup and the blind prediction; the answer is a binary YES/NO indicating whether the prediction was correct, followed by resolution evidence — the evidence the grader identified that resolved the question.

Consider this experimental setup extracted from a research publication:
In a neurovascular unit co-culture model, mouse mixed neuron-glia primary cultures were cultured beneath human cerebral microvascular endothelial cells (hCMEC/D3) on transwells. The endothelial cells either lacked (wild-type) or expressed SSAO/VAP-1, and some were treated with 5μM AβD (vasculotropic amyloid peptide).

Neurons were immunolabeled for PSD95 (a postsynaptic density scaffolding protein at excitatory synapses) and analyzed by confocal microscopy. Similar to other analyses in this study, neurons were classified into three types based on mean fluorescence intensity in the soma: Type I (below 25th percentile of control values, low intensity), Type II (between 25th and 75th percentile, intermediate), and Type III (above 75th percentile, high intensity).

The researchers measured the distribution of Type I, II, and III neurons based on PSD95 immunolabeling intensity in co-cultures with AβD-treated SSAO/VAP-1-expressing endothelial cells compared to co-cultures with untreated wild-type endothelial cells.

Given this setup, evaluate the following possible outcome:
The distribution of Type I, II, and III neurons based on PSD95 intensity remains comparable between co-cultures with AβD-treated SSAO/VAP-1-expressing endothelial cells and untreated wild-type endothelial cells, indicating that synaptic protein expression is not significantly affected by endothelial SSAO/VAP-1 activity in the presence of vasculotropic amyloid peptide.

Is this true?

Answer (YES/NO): NO